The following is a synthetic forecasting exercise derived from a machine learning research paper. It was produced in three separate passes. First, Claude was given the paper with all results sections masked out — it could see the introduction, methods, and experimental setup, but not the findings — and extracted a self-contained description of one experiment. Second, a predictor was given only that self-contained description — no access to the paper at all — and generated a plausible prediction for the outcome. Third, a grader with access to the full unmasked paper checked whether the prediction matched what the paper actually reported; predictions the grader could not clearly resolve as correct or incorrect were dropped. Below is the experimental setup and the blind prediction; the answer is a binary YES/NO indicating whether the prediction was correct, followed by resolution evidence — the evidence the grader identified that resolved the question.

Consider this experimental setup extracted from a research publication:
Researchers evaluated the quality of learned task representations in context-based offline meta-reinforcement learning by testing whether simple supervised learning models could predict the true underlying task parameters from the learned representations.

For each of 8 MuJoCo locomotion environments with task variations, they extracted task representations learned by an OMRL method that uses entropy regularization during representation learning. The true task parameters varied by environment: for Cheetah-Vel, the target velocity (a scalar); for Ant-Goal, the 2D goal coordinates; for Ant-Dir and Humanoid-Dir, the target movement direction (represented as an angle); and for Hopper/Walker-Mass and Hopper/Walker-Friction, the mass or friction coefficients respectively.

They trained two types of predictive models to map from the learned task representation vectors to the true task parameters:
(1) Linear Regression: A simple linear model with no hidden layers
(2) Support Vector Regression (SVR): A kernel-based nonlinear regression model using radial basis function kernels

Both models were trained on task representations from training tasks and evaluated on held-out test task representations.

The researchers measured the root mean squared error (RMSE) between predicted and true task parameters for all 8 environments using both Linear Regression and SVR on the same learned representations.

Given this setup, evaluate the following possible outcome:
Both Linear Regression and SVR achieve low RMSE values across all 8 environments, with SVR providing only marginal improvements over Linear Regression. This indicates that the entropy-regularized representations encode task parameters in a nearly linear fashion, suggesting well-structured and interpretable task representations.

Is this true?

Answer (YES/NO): NO